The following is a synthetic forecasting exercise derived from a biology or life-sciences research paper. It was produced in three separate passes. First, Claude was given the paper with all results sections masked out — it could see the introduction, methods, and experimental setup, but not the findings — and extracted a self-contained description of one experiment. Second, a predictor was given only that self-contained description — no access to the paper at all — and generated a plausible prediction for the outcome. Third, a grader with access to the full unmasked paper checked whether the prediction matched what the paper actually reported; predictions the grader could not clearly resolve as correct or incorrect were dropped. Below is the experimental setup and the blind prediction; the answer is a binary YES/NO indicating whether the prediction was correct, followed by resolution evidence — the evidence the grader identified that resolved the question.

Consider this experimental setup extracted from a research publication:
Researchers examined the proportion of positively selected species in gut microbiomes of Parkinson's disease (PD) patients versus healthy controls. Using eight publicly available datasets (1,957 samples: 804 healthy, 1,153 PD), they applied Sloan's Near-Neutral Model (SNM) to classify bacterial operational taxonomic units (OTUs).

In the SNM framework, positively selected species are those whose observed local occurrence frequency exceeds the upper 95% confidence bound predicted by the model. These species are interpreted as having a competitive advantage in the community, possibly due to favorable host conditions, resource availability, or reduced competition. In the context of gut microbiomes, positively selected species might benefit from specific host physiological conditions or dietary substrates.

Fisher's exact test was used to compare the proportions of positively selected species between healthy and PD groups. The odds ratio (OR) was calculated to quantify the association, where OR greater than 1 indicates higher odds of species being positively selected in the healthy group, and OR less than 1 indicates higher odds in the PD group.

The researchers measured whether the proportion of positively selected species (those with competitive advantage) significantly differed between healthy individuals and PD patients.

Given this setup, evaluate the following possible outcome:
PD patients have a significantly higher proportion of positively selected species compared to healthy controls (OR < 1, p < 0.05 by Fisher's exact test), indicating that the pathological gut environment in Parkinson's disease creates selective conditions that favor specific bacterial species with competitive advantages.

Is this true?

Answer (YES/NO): NO